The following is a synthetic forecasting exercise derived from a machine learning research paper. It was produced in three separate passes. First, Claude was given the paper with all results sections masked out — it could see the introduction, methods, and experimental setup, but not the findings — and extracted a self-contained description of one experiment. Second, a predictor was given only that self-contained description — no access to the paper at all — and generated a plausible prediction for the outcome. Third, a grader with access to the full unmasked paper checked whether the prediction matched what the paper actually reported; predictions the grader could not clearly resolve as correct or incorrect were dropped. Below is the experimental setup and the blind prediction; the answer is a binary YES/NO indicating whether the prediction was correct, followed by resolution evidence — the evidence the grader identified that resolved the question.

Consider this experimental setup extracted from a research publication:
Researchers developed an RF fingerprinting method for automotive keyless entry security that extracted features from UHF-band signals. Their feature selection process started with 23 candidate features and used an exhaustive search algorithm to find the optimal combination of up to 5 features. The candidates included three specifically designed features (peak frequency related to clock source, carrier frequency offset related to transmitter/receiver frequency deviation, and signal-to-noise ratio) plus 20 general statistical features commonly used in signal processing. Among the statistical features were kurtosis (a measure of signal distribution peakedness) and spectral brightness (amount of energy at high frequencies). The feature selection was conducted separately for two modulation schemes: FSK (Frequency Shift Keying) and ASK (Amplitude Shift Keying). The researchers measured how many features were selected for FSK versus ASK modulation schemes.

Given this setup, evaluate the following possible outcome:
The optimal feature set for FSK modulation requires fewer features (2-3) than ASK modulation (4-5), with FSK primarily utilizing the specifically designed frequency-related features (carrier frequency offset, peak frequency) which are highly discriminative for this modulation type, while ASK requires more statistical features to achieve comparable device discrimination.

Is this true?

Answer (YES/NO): NO